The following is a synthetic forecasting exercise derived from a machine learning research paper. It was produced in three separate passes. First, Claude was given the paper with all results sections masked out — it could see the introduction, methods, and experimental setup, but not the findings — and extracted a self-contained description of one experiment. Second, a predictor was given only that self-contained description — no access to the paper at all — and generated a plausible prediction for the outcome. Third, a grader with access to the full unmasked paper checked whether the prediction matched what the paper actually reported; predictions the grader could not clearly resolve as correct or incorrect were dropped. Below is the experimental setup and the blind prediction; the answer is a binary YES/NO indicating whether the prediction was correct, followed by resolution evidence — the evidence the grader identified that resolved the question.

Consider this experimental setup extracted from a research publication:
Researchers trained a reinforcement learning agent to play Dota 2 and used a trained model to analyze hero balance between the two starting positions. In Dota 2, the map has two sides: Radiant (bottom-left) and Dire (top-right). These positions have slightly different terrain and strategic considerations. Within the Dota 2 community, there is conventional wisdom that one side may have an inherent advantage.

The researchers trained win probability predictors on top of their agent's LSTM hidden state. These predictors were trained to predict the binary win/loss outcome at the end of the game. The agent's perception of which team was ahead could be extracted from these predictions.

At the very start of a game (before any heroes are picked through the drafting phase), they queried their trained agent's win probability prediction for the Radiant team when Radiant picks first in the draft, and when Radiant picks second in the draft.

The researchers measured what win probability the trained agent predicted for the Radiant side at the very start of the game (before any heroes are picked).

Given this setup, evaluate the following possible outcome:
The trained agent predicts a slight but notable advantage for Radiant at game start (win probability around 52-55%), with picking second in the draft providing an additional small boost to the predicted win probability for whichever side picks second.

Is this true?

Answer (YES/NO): NO